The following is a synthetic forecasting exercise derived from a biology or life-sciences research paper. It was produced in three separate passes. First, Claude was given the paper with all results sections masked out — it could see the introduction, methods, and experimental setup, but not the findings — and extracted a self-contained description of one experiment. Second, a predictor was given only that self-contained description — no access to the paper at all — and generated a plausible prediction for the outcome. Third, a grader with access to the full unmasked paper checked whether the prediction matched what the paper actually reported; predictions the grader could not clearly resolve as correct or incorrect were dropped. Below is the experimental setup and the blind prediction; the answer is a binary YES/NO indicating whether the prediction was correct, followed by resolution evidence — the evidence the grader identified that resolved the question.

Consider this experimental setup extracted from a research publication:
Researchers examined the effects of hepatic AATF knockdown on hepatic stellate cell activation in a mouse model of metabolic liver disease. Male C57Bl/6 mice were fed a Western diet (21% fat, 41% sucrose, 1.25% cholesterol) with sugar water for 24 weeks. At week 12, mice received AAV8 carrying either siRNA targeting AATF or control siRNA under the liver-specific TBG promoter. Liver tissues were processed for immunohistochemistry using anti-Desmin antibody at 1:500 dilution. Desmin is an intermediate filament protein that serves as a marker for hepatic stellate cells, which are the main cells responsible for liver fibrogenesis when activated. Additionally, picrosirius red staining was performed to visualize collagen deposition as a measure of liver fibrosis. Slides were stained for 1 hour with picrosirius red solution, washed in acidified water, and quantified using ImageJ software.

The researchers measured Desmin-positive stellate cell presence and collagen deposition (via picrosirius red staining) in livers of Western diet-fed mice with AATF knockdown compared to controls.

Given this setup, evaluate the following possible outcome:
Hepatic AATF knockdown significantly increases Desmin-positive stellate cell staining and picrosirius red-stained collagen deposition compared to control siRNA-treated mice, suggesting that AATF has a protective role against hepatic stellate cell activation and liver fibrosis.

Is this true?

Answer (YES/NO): NO